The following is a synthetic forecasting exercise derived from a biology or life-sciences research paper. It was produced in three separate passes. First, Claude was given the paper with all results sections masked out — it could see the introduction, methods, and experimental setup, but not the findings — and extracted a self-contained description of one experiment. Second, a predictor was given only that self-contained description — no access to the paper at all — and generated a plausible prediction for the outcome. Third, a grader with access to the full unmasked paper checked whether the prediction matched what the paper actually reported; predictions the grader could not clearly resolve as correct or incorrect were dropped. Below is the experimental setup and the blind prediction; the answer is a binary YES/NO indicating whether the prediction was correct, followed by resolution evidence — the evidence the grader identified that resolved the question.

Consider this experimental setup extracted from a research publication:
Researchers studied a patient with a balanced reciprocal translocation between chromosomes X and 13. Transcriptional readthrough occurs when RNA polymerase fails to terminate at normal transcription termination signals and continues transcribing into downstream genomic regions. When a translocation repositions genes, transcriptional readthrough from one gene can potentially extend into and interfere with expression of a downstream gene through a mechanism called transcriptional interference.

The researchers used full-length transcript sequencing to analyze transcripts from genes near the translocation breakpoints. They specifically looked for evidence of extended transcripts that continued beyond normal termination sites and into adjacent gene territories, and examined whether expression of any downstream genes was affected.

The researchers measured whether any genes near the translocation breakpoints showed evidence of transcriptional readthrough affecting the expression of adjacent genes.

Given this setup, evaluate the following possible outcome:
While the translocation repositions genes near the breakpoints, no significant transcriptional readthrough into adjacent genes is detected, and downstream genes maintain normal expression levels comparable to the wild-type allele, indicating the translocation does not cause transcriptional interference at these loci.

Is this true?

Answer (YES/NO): NO